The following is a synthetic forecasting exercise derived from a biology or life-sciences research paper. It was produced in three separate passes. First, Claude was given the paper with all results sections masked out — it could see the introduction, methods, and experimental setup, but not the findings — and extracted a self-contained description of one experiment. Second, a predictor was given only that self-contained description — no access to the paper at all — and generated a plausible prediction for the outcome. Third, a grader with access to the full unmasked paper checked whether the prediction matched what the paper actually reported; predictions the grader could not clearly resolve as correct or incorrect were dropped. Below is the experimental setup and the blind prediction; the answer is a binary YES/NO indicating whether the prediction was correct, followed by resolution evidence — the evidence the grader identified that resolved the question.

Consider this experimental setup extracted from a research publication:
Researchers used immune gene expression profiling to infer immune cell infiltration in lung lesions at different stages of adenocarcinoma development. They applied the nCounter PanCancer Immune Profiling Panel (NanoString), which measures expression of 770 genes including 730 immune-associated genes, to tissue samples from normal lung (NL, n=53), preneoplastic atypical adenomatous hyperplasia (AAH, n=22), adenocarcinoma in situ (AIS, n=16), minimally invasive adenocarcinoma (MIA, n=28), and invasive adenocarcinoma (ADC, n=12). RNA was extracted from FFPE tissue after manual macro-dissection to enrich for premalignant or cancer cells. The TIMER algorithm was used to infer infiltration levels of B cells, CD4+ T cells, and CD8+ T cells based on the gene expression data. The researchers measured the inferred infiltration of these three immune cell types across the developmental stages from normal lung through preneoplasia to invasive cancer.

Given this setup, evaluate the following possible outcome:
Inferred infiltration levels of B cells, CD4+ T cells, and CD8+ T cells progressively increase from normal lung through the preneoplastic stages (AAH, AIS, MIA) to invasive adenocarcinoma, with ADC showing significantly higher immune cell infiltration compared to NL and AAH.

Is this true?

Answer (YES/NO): NO